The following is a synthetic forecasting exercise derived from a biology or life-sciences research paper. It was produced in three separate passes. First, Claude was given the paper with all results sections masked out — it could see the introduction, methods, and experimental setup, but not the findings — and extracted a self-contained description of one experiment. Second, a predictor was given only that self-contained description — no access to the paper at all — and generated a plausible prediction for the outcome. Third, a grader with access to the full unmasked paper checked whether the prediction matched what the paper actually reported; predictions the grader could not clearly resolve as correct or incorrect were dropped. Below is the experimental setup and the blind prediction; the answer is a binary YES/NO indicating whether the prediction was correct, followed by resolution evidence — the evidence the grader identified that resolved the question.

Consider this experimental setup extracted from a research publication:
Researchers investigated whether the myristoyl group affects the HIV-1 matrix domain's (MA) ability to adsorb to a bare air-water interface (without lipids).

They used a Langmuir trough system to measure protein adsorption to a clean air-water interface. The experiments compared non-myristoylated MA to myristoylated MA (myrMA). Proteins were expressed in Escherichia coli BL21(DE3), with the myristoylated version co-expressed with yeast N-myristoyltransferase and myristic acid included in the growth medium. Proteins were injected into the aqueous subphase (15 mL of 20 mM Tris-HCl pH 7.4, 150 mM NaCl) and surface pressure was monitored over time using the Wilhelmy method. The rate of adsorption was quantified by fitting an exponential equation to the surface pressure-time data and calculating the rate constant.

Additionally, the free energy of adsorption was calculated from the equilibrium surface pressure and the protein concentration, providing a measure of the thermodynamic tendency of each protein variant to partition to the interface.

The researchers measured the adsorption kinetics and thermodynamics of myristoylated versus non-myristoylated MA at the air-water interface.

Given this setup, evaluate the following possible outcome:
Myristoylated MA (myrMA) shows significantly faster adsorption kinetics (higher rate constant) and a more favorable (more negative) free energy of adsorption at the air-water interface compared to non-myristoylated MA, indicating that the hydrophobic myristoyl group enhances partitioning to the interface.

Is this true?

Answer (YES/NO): NO